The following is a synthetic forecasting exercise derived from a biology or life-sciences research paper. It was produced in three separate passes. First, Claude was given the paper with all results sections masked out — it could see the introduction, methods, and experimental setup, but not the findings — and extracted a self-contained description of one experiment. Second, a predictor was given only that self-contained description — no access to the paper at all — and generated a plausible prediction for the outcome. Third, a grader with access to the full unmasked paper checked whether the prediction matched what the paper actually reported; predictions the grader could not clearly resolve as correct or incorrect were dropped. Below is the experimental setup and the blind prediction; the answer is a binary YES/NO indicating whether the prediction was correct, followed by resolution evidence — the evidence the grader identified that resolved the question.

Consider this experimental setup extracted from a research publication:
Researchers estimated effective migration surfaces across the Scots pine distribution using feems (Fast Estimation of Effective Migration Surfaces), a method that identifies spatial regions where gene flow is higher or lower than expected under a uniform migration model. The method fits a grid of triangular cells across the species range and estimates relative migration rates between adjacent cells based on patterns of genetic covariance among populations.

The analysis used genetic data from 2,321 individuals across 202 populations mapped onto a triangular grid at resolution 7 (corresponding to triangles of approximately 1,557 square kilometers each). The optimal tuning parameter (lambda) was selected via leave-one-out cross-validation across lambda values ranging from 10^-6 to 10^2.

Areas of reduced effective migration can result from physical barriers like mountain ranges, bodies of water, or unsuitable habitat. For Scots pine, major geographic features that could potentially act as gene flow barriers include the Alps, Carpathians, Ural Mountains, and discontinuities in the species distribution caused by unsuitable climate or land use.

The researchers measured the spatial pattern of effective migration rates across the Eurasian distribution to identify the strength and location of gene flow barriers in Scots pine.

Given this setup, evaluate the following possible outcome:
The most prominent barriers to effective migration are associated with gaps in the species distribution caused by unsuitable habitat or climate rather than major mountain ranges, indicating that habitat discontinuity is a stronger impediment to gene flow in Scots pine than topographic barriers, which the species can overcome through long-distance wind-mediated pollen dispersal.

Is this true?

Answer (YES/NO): NO